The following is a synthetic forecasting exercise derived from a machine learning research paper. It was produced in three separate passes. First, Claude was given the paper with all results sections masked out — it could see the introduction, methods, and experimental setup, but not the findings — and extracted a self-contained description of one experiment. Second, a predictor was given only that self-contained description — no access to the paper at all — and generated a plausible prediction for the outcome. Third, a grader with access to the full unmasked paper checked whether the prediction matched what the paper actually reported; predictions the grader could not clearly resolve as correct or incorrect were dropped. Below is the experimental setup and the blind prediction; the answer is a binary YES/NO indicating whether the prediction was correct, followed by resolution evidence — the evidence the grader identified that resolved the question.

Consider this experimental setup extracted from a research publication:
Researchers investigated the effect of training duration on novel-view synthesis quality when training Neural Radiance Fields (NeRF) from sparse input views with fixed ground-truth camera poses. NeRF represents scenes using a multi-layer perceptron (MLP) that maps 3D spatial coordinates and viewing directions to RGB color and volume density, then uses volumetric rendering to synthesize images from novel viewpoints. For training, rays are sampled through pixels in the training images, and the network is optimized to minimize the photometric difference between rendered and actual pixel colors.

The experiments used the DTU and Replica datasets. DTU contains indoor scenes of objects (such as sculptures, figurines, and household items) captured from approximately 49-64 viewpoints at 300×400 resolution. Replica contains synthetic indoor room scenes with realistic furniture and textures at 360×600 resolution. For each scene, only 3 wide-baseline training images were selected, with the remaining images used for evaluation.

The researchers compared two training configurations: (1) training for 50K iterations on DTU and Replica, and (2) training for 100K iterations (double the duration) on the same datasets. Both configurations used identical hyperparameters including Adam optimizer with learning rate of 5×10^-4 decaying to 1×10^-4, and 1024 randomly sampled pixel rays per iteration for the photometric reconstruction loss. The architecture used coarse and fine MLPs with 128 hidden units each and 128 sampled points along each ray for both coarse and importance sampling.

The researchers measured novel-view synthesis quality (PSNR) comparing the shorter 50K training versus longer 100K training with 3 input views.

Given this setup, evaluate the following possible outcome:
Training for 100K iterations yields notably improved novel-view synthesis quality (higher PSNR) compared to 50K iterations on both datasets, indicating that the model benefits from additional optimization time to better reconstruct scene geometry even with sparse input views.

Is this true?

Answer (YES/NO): NO